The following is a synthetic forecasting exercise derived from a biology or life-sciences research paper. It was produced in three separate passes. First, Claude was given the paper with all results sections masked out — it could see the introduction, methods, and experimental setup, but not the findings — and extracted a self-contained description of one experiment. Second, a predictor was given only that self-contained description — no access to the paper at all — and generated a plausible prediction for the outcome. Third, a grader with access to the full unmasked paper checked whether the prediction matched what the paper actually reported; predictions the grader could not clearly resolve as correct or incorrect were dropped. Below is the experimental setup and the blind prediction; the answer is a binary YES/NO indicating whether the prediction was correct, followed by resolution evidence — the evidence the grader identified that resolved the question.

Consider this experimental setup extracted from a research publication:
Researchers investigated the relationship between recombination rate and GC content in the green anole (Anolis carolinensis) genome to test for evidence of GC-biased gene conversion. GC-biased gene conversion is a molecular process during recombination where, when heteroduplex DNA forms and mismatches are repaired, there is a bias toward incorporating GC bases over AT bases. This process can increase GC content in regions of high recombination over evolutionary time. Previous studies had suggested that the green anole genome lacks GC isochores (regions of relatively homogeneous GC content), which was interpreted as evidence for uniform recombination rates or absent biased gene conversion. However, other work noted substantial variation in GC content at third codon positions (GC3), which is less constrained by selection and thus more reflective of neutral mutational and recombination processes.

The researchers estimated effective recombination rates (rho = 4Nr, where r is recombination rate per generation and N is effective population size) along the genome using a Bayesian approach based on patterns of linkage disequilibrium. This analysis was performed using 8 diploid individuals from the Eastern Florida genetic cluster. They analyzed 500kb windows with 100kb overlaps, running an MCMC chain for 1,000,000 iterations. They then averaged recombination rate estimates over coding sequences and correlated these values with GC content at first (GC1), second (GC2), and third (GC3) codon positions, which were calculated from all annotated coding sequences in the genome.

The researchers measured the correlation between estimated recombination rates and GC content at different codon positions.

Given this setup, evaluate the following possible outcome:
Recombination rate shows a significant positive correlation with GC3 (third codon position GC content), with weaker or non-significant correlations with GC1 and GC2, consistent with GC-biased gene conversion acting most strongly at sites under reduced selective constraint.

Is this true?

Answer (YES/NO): YES